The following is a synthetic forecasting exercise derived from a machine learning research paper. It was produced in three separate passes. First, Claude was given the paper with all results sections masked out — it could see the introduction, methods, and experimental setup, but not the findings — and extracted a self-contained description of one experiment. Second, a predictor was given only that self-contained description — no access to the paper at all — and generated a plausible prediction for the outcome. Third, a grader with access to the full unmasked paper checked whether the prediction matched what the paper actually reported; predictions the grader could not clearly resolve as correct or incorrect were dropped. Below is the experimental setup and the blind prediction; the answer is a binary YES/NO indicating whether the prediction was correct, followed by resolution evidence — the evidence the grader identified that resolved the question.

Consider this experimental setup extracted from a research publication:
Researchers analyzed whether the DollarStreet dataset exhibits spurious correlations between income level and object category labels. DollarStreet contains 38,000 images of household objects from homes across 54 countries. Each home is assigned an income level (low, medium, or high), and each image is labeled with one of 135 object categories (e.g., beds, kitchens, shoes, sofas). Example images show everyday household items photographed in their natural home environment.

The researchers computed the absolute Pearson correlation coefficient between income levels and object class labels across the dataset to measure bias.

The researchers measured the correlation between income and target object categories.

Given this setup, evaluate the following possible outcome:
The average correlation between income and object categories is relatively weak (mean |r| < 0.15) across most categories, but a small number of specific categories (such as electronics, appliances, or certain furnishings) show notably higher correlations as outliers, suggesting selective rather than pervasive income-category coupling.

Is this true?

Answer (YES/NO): NO